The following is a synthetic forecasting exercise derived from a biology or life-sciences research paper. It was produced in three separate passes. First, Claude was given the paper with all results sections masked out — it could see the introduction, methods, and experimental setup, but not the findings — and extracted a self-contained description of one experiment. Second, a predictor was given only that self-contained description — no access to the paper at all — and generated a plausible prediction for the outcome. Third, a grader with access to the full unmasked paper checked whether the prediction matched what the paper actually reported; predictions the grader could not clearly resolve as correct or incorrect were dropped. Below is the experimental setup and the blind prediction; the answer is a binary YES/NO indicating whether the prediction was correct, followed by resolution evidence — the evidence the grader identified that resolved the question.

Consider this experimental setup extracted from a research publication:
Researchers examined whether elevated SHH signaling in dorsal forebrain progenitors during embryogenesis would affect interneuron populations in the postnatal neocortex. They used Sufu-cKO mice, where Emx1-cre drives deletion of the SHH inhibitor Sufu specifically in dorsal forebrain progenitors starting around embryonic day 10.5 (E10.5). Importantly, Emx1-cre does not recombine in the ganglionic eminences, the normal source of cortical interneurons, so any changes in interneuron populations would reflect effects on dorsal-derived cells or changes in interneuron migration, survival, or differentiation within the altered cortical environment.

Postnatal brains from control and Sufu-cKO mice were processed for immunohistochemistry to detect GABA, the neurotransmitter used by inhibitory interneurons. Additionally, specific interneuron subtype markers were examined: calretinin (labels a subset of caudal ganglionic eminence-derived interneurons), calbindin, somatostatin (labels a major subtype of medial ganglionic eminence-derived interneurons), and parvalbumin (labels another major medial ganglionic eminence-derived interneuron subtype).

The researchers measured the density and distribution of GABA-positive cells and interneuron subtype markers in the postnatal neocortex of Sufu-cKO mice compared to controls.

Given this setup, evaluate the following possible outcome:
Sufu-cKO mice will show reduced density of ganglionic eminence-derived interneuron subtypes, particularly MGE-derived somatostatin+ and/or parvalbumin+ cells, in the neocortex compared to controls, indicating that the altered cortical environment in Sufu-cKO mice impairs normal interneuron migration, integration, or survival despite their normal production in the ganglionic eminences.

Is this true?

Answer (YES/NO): YES